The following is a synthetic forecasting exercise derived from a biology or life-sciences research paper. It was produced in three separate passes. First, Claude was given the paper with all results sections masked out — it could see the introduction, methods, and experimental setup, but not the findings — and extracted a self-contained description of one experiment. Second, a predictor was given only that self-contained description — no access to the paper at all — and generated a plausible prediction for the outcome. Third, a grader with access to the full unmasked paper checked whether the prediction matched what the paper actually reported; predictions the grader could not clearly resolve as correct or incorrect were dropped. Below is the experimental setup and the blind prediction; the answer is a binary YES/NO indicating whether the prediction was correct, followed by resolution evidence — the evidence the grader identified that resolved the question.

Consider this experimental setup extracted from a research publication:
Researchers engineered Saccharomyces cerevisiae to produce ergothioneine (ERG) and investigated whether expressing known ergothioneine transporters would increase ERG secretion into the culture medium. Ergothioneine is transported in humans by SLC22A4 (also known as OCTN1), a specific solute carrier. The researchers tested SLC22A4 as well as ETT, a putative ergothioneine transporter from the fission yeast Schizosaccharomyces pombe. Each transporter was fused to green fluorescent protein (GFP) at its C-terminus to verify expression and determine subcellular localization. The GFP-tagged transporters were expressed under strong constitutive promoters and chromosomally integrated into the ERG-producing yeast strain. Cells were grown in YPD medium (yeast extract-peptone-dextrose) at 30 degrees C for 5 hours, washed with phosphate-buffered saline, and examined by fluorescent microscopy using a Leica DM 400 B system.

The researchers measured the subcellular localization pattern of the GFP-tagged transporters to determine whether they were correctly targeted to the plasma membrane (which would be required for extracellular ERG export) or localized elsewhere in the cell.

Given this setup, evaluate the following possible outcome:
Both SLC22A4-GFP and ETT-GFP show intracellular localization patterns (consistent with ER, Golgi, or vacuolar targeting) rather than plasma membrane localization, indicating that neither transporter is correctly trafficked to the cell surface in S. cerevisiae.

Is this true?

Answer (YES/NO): NO